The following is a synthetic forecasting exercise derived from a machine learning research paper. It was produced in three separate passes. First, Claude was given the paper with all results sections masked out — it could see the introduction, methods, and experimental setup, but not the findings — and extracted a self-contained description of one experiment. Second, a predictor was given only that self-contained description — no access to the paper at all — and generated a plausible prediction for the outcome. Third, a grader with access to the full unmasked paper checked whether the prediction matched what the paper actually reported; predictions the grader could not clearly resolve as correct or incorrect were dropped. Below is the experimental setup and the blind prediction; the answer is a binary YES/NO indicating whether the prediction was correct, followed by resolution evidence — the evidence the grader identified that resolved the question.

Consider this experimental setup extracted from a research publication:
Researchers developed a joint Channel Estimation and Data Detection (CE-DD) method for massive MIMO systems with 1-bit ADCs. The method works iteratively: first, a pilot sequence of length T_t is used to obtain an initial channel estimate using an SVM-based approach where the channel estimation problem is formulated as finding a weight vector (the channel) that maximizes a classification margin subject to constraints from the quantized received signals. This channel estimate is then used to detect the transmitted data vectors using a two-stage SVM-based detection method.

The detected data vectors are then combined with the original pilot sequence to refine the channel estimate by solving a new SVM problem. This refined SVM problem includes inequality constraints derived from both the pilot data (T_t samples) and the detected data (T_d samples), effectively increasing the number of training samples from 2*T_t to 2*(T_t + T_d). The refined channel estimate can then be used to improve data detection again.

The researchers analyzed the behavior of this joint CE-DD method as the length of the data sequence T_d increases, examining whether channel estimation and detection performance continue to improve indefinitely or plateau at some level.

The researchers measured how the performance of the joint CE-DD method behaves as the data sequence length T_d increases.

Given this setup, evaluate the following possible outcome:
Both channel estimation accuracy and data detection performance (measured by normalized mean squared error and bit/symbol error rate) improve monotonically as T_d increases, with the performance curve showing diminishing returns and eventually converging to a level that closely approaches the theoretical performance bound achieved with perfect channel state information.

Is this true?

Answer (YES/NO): NO